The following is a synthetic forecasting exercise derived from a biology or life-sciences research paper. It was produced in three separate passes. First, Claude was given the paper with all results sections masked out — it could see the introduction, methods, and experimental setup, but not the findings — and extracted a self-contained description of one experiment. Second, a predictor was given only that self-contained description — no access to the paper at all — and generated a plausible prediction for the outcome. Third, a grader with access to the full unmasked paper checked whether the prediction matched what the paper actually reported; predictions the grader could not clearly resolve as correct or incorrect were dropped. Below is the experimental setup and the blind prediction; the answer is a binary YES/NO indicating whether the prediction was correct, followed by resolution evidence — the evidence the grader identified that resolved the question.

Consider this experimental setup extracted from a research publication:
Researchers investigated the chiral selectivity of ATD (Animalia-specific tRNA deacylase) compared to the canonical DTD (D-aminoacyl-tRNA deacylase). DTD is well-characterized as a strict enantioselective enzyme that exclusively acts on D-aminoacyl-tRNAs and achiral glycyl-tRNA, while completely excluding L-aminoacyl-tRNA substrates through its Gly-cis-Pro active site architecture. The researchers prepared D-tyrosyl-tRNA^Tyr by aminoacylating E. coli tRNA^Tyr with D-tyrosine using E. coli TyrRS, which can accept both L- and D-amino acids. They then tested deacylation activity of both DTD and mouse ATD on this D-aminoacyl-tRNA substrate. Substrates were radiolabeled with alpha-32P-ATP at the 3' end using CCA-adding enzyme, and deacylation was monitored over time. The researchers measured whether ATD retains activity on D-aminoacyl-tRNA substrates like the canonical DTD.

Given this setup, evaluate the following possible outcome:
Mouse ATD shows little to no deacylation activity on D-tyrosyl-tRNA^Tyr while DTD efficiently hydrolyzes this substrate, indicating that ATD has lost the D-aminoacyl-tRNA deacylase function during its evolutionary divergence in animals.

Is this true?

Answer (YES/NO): NO